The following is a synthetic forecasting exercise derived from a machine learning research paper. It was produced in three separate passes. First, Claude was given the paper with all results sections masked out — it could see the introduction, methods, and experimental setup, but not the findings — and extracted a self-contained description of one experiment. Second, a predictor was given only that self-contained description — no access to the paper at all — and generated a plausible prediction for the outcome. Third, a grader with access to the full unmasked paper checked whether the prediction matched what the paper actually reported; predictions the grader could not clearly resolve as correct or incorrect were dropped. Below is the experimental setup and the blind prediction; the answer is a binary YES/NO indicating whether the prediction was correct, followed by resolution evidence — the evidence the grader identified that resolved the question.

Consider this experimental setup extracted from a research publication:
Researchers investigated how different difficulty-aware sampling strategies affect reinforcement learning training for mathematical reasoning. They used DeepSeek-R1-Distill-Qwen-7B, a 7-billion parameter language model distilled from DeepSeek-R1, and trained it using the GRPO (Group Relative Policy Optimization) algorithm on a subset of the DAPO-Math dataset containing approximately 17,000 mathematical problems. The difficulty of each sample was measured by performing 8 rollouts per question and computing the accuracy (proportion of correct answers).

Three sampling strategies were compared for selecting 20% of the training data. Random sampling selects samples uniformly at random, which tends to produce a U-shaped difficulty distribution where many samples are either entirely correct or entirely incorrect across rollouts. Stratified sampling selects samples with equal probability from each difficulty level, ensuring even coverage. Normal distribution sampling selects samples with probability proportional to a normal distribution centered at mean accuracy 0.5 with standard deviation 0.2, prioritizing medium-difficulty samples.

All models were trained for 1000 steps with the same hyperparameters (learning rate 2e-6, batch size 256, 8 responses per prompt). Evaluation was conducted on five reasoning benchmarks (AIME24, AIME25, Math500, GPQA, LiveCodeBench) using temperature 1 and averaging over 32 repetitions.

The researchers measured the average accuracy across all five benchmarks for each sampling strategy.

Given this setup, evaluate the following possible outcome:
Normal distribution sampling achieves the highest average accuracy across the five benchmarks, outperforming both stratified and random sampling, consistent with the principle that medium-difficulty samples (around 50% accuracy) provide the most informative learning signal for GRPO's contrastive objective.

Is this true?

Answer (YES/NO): YES